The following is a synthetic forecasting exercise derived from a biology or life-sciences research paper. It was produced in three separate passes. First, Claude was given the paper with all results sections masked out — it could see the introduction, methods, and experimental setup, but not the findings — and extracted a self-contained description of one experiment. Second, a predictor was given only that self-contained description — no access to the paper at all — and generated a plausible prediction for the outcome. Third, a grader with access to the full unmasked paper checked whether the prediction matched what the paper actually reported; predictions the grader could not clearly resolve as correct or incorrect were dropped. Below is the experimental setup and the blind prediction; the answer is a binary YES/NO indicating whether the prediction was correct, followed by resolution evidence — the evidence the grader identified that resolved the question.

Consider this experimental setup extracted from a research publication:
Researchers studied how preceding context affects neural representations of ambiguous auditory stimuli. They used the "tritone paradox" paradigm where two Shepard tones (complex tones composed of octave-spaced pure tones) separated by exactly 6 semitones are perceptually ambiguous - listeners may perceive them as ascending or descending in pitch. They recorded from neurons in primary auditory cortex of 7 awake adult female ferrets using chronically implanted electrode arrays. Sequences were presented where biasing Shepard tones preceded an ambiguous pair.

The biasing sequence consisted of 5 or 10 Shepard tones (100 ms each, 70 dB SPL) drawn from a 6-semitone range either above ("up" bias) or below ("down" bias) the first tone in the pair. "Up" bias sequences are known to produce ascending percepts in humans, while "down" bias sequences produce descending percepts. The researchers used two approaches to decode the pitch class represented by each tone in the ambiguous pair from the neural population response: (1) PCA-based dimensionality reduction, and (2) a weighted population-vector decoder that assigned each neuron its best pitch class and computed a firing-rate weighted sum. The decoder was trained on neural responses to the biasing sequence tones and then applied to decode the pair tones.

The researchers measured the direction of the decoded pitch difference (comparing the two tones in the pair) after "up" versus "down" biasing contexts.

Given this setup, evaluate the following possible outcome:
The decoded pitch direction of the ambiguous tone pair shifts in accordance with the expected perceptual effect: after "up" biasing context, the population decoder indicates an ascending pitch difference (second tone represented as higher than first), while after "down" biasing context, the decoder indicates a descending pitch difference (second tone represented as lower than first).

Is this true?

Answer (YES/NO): NO